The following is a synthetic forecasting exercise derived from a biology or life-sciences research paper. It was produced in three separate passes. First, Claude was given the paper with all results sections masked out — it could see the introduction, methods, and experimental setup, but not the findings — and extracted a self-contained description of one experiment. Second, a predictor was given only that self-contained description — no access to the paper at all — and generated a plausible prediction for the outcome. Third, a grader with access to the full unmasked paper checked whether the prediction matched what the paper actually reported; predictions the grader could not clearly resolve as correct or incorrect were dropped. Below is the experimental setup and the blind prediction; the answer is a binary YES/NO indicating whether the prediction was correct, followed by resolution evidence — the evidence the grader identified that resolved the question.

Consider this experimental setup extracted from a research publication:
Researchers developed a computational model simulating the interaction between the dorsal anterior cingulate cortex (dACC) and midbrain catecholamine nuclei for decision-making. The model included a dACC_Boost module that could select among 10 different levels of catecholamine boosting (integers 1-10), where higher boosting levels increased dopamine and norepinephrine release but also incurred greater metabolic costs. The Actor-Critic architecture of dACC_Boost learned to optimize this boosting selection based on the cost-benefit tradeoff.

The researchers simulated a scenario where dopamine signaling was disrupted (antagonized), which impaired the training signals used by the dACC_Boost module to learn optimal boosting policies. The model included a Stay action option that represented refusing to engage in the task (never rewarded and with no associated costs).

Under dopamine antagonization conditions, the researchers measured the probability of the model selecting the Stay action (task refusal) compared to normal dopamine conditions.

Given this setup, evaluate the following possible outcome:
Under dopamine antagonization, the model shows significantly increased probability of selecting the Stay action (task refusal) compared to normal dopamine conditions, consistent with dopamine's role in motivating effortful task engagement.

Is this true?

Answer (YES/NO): YES